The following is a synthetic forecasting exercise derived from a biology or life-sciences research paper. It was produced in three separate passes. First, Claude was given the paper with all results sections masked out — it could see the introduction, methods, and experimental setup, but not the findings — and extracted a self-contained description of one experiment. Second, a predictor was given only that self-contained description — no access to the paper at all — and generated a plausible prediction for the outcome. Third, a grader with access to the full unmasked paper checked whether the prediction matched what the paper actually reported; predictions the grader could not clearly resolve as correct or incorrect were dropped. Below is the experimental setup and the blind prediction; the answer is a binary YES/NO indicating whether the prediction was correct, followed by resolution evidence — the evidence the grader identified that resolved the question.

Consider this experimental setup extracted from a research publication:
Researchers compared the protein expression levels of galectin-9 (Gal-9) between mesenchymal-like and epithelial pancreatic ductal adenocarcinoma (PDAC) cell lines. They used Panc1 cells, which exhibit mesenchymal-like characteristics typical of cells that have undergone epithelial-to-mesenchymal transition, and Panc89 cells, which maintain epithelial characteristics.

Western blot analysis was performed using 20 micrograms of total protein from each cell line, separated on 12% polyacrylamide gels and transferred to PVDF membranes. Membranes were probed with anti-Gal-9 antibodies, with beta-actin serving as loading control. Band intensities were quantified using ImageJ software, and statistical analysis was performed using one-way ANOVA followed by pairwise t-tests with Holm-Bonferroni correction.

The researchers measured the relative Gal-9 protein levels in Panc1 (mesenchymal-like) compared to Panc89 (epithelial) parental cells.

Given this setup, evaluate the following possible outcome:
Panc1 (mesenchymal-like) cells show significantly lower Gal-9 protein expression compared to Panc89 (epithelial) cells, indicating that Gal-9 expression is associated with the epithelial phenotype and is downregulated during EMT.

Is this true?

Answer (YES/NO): YES